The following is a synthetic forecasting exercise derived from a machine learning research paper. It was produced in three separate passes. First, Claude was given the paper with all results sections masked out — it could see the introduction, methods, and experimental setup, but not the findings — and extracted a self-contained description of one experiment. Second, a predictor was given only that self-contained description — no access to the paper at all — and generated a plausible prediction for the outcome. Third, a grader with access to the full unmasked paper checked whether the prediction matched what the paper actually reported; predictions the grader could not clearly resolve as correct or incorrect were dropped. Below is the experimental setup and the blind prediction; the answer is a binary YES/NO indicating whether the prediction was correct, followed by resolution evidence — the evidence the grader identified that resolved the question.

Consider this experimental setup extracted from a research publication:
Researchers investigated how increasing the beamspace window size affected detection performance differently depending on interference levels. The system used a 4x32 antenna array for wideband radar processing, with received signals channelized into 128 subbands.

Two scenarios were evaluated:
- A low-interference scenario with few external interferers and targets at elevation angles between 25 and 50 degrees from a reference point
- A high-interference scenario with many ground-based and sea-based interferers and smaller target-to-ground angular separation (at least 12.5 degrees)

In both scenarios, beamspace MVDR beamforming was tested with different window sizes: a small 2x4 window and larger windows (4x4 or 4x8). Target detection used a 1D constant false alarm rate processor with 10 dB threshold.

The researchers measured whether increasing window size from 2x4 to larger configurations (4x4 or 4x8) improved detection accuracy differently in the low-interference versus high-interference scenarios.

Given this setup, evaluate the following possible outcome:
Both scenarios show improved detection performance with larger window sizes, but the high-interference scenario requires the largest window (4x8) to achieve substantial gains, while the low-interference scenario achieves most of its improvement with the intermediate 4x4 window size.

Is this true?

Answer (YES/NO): NO